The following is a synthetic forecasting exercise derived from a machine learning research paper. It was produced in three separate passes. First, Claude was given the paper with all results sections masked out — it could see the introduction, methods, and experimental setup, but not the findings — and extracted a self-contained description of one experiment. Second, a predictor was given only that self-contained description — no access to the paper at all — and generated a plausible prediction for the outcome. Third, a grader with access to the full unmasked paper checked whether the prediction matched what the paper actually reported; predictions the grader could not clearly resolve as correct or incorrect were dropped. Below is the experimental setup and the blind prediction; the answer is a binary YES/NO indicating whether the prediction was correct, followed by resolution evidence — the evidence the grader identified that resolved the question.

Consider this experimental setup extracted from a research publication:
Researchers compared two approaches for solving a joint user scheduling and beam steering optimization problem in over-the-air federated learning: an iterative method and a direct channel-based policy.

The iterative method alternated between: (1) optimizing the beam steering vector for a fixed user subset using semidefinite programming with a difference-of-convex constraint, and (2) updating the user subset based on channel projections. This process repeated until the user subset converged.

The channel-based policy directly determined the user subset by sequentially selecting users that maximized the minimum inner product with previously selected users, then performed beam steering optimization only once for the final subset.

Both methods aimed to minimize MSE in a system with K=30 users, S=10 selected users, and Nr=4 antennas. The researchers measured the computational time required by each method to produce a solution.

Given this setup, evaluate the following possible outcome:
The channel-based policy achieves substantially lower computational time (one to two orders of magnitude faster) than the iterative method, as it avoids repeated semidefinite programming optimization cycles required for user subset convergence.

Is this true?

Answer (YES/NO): NO